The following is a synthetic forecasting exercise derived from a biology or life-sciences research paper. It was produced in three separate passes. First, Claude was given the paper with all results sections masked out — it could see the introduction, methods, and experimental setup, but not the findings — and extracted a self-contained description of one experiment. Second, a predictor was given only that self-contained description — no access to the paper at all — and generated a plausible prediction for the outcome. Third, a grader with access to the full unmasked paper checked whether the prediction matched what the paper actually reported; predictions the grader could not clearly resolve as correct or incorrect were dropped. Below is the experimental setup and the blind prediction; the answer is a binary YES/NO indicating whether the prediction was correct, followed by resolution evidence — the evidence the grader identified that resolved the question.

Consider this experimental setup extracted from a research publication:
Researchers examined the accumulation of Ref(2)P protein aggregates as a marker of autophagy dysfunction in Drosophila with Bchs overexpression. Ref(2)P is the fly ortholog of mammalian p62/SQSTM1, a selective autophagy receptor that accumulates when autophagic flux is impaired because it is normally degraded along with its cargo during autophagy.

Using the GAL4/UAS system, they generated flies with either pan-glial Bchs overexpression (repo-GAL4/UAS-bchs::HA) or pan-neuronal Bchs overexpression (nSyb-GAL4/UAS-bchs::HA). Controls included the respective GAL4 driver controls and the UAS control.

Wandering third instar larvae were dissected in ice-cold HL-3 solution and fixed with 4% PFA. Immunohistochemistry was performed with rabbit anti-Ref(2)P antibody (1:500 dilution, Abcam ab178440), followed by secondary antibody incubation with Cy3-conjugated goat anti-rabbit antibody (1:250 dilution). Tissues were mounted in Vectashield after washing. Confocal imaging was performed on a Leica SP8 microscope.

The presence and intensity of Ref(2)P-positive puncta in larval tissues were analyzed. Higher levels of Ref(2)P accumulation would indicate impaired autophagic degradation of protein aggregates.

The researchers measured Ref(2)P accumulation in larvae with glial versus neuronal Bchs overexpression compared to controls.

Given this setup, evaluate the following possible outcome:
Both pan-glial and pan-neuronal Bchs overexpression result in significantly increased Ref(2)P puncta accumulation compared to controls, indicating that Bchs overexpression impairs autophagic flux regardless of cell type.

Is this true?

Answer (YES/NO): YES